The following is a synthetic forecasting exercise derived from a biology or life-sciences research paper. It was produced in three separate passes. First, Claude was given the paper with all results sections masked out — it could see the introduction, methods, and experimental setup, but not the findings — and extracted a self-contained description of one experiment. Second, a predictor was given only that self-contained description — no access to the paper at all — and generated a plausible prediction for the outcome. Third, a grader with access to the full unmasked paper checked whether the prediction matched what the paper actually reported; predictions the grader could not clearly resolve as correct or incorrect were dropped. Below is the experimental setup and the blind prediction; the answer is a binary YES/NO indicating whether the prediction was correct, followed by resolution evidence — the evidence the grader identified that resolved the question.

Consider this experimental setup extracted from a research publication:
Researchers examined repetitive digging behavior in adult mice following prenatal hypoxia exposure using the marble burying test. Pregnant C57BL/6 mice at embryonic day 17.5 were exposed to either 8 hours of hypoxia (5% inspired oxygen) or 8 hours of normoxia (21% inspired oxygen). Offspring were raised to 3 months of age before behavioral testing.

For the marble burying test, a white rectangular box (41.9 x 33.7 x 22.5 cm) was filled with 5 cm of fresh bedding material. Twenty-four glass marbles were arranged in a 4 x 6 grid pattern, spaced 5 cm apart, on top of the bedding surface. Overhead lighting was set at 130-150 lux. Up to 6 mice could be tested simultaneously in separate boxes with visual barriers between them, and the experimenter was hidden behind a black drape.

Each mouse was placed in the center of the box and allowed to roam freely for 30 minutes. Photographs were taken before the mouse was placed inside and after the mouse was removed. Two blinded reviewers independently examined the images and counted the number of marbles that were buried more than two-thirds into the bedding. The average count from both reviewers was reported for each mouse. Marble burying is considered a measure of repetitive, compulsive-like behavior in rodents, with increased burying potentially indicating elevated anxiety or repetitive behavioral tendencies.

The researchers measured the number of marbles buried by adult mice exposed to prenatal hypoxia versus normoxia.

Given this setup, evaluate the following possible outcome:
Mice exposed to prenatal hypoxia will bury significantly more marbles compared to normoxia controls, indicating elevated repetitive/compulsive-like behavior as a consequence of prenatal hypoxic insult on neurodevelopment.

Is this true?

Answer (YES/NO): NO